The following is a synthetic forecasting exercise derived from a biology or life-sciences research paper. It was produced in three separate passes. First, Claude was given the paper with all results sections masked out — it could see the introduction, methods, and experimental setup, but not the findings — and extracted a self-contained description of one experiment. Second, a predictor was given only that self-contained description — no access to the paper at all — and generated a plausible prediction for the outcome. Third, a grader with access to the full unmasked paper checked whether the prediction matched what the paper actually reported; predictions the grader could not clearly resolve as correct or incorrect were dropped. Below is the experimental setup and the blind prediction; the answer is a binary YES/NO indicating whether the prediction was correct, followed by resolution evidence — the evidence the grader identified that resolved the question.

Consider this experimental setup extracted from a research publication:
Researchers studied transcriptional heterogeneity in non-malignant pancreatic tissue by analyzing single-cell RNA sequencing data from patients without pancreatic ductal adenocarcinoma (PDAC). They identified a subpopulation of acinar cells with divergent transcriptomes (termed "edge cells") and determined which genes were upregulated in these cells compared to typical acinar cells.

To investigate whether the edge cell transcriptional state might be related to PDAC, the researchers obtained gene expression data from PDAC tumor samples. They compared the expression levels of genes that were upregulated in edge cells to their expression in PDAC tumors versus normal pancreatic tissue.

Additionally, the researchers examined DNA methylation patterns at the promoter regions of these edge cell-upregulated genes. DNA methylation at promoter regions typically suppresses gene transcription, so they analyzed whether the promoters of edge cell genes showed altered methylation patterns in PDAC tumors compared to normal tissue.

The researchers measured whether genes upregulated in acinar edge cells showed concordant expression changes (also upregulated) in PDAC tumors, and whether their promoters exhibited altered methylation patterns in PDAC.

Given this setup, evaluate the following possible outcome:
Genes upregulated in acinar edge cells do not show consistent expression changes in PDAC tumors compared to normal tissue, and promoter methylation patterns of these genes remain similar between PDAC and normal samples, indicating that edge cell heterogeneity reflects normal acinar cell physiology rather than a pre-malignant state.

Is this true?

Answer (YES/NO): NO